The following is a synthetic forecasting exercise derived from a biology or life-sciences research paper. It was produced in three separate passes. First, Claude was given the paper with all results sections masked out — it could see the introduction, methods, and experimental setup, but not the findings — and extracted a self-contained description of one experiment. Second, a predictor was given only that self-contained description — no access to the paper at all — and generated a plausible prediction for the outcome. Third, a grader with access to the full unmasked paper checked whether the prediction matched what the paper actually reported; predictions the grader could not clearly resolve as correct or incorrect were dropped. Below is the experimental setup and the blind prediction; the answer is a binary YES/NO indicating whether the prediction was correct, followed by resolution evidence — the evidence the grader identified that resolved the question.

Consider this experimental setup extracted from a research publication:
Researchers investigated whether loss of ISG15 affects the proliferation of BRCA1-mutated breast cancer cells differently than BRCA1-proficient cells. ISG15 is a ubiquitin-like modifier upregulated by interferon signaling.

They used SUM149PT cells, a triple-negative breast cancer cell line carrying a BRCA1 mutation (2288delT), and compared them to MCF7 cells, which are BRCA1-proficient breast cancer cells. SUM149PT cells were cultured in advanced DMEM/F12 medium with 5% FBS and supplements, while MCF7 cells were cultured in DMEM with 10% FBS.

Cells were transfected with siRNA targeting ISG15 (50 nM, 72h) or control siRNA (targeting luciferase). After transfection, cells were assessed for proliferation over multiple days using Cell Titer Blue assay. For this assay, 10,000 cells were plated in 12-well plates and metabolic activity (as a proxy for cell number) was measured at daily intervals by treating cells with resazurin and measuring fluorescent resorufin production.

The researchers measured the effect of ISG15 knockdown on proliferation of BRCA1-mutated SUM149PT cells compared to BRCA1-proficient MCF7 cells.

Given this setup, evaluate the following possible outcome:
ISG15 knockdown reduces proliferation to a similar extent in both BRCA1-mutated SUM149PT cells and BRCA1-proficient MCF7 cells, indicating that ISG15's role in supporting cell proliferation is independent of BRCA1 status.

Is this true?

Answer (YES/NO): NO